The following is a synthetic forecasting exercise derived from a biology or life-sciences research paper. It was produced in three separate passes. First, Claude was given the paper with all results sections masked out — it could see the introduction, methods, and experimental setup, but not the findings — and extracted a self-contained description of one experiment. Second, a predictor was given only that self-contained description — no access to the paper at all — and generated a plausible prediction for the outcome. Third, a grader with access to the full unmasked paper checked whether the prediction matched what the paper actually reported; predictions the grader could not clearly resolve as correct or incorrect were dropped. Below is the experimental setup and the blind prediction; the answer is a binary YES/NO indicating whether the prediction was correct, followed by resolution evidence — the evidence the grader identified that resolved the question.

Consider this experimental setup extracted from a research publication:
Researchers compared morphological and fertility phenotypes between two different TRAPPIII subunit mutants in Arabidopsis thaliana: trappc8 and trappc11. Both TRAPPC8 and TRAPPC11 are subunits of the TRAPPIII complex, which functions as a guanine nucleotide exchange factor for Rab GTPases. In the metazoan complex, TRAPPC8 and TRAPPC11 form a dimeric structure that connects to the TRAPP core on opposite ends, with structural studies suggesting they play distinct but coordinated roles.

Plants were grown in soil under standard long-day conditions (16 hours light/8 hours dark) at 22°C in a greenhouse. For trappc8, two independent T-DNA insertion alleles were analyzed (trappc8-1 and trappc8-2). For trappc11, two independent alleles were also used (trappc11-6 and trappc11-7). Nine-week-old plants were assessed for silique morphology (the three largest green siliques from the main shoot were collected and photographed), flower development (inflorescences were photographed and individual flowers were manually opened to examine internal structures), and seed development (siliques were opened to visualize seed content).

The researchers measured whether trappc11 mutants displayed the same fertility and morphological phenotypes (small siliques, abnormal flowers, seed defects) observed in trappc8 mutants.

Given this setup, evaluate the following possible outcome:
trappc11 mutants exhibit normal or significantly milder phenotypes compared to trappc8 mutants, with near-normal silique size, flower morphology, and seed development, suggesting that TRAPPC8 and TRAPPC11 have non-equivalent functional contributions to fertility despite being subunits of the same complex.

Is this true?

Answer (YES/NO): YES